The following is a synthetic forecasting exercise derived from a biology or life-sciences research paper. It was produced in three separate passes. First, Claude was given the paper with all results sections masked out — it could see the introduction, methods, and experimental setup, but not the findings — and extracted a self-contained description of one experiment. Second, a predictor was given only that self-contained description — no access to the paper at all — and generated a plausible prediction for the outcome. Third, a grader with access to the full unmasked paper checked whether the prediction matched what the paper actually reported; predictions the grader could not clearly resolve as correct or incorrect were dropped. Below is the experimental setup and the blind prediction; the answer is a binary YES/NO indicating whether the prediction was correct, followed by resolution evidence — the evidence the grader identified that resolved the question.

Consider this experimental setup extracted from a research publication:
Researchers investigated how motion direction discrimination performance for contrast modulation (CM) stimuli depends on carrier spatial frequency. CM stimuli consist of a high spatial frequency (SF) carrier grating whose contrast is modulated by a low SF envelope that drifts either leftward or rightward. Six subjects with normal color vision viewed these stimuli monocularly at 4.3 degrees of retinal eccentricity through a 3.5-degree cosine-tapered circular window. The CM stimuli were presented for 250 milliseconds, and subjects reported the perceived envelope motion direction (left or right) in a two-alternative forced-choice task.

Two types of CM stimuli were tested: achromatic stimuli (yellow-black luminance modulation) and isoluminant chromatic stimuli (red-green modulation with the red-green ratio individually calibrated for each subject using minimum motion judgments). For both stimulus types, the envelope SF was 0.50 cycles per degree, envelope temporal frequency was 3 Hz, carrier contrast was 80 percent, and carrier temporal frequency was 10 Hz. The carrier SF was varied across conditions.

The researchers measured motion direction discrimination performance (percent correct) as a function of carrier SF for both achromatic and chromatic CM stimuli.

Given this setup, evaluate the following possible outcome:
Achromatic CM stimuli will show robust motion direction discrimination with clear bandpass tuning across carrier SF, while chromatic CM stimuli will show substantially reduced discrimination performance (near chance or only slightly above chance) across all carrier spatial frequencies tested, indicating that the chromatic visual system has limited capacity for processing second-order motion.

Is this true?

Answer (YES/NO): NO